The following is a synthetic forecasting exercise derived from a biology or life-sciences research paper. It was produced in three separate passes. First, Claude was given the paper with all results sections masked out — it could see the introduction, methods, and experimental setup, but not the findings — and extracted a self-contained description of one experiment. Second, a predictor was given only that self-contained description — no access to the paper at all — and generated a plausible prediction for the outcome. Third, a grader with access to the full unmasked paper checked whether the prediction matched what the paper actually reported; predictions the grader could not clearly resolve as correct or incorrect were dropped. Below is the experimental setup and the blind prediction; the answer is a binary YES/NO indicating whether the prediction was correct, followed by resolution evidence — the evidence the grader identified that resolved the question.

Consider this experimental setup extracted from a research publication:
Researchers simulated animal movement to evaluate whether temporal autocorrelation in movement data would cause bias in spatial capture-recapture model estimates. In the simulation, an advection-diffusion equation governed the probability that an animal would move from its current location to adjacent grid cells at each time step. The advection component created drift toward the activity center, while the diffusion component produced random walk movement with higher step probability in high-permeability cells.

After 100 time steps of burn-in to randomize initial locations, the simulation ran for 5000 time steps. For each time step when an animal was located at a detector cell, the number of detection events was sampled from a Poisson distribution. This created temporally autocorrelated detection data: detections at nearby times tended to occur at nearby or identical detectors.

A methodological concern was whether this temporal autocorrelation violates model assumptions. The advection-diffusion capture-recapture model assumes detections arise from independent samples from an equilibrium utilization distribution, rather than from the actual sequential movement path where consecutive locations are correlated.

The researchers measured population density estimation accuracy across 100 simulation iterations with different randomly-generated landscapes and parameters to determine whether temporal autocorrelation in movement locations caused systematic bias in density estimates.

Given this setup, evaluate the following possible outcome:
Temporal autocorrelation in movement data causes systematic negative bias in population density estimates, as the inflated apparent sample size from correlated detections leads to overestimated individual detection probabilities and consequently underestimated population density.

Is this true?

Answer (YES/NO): NO